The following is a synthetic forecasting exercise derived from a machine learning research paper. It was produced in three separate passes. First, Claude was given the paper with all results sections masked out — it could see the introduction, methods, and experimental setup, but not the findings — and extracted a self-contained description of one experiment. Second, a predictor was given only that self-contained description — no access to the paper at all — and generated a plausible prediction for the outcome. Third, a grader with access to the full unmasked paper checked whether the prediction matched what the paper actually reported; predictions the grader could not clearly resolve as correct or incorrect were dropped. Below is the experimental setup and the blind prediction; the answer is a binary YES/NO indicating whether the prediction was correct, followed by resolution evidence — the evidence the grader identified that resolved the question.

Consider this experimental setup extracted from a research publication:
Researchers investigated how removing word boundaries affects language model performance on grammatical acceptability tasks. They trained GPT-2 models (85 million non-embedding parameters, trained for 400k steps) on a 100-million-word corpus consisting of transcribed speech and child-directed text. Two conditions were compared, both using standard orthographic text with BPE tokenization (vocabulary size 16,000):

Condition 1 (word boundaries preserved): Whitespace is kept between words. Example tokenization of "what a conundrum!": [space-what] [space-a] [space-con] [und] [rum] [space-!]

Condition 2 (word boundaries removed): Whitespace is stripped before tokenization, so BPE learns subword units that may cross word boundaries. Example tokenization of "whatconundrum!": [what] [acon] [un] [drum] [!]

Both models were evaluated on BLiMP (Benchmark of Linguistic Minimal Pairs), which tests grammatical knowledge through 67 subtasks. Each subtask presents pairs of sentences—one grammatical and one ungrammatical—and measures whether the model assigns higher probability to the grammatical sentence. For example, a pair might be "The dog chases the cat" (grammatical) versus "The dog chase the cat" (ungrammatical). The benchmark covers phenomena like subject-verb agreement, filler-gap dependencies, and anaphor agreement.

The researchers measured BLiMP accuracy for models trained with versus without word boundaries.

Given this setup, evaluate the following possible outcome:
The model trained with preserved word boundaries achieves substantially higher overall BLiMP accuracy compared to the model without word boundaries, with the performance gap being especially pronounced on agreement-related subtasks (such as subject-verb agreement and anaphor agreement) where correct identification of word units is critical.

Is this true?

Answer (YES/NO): NO